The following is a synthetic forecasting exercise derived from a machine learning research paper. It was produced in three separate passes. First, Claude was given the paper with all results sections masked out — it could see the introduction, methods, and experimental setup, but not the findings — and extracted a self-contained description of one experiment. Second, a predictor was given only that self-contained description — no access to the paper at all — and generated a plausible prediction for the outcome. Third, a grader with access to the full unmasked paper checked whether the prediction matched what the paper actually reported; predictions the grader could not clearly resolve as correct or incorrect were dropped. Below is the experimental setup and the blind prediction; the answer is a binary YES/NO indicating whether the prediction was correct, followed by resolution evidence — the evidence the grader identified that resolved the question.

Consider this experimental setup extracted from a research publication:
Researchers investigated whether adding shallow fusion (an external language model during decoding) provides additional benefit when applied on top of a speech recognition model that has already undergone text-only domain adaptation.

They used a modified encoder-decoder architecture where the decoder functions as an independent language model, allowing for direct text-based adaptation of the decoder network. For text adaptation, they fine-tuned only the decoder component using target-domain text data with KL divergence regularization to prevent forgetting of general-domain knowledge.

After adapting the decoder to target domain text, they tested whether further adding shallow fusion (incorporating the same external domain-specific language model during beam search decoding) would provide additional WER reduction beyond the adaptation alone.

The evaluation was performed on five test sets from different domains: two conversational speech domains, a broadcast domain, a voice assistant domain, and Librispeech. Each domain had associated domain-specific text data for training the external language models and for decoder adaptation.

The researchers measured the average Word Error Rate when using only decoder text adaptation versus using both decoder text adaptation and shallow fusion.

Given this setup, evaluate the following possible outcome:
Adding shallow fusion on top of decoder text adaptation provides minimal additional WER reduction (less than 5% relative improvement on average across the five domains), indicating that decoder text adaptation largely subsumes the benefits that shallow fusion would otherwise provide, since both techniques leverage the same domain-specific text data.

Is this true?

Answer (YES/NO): YES